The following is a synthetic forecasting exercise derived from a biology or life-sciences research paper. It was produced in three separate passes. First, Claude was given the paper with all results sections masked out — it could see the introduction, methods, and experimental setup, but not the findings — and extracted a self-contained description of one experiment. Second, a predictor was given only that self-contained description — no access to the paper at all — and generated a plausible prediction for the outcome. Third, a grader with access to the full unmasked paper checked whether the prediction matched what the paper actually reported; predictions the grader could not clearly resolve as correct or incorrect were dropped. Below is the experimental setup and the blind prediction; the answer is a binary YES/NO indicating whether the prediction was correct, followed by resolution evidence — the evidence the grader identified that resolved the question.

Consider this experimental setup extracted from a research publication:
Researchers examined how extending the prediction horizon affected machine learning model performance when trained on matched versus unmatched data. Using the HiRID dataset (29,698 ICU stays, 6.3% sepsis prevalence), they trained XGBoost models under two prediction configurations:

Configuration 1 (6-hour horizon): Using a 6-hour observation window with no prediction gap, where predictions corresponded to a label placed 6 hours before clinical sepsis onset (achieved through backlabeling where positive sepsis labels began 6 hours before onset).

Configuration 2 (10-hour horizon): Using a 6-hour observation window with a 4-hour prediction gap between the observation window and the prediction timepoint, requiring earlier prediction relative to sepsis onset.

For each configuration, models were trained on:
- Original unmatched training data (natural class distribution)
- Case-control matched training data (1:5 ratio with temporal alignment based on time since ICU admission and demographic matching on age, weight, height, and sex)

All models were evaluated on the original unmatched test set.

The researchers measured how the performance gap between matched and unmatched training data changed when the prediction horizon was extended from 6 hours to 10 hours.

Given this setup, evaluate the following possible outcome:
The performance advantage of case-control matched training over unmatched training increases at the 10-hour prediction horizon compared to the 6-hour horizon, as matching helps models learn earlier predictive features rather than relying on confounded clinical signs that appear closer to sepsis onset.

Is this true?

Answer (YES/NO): NO